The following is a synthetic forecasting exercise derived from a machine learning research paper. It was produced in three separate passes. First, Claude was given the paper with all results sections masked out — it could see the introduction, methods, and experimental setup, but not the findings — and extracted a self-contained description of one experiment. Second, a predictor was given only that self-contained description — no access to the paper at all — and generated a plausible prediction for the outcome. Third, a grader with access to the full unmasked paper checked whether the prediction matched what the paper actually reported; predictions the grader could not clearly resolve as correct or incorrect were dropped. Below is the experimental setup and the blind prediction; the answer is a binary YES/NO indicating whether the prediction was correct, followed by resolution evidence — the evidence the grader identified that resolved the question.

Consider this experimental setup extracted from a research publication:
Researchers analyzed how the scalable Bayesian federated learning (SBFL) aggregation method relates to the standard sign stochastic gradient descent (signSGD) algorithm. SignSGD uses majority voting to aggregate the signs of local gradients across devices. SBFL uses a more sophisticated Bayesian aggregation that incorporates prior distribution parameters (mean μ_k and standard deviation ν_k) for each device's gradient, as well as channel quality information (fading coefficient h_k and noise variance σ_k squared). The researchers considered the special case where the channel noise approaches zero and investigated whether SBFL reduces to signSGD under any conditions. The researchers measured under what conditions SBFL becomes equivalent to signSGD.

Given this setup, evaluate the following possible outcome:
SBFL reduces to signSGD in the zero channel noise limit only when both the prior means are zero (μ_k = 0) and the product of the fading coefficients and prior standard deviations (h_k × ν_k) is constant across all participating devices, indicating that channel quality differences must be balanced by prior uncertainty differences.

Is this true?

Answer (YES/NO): NO